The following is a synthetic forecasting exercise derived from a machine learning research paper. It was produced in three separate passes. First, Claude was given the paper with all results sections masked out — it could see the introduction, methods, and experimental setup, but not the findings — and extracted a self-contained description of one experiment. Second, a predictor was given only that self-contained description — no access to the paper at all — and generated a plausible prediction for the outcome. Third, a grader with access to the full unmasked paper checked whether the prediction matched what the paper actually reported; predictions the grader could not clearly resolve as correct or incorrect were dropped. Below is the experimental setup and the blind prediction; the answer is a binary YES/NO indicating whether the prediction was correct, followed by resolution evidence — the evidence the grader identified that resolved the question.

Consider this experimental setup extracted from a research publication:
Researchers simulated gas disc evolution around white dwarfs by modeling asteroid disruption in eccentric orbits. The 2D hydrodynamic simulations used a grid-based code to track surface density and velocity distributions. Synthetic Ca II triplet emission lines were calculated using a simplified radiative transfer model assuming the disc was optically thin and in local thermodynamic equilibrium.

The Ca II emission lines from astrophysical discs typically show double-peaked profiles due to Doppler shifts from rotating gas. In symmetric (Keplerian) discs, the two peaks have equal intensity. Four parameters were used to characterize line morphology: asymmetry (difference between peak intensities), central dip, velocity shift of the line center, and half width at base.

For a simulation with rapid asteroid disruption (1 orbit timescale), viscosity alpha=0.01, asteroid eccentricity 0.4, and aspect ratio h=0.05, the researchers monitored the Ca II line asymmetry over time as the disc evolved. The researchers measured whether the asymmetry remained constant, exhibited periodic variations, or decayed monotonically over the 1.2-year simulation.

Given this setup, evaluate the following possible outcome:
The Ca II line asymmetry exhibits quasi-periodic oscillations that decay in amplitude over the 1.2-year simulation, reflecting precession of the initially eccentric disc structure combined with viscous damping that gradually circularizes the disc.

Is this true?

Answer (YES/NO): NO